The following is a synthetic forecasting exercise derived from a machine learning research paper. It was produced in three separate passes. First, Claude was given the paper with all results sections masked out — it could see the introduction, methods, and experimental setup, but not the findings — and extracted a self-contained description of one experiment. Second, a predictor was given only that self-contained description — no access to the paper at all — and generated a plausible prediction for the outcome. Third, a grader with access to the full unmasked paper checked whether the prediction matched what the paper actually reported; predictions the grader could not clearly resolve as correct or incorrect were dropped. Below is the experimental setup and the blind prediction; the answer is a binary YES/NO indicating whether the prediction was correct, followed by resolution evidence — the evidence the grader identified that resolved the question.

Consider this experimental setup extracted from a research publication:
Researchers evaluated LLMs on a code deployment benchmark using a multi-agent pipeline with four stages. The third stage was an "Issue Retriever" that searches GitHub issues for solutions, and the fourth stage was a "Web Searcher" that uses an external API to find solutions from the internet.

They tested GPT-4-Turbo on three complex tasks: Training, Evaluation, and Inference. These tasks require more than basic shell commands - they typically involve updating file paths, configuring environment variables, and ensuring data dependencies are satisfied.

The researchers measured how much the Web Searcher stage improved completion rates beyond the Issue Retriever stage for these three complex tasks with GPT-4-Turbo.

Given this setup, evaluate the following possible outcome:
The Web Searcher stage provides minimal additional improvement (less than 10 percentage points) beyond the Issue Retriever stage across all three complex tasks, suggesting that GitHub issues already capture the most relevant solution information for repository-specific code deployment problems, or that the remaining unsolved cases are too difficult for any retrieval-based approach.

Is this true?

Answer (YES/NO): YES